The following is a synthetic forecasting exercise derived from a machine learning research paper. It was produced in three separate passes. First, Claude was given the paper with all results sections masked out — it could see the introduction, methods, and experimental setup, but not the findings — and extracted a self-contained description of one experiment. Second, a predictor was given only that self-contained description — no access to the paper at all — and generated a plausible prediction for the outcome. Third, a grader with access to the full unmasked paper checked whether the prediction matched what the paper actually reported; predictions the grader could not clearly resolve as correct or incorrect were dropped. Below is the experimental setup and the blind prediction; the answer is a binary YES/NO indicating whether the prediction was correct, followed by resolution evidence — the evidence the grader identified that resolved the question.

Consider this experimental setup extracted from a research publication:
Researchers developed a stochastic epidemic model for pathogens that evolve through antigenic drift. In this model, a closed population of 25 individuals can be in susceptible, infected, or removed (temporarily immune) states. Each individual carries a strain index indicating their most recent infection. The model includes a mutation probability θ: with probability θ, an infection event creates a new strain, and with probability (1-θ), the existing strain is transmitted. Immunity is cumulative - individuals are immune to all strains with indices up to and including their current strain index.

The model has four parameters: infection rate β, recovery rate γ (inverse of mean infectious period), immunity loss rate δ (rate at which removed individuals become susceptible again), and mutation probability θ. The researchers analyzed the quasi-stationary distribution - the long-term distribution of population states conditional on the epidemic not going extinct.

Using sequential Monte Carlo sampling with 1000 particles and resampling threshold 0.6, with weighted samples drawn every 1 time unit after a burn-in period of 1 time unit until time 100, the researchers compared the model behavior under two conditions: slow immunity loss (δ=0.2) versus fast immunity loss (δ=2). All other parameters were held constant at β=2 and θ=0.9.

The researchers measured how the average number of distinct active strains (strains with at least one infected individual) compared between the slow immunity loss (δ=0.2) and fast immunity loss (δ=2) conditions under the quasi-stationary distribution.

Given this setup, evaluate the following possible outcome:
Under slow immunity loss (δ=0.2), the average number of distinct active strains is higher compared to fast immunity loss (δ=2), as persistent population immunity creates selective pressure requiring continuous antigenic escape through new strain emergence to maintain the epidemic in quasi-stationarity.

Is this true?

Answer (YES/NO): NO